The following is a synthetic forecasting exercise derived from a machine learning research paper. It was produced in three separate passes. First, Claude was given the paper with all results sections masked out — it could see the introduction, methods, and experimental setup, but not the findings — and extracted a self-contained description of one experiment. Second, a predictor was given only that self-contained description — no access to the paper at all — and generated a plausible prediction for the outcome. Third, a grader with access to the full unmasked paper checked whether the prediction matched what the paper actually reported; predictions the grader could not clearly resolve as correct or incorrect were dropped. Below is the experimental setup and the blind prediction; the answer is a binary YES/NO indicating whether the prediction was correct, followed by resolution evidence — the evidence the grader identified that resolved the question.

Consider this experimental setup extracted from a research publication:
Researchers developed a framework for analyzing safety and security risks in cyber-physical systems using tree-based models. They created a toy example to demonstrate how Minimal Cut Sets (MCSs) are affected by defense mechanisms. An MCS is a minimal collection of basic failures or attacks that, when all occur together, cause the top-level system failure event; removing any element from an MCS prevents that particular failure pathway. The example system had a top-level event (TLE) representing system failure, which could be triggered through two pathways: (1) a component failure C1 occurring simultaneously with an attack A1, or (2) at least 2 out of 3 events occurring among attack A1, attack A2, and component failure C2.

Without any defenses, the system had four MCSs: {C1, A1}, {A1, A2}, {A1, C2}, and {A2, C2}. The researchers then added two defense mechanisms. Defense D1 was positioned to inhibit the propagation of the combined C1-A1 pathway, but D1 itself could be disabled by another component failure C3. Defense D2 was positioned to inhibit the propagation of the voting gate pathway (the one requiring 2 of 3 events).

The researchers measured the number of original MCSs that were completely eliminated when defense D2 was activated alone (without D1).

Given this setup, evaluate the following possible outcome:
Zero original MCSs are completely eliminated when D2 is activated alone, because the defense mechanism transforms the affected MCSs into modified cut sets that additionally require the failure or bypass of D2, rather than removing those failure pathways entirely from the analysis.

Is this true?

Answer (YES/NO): NO